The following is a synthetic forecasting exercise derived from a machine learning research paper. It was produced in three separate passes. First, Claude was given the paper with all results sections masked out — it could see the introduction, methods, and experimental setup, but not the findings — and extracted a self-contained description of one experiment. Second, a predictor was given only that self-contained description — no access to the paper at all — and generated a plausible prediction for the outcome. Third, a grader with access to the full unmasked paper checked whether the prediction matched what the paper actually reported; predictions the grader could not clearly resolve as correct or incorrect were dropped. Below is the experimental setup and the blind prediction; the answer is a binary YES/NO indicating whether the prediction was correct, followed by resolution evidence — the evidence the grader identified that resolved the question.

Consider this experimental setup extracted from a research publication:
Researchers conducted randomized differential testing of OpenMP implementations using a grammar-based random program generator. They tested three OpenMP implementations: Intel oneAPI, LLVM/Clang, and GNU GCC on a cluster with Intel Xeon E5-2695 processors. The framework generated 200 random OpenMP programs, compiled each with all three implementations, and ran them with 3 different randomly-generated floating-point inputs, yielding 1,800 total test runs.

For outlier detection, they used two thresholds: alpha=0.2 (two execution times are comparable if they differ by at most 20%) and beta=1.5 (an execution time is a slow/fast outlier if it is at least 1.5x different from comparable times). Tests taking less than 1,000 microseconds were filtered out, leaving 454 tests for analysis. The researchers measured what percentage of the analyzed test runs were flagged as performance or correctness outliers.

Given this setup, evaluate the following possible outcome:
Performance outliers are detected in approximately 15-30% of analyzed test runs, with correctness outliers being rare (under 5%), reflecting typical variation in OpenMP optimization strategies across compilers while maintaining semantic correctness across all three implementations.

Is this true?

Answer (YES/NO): NO